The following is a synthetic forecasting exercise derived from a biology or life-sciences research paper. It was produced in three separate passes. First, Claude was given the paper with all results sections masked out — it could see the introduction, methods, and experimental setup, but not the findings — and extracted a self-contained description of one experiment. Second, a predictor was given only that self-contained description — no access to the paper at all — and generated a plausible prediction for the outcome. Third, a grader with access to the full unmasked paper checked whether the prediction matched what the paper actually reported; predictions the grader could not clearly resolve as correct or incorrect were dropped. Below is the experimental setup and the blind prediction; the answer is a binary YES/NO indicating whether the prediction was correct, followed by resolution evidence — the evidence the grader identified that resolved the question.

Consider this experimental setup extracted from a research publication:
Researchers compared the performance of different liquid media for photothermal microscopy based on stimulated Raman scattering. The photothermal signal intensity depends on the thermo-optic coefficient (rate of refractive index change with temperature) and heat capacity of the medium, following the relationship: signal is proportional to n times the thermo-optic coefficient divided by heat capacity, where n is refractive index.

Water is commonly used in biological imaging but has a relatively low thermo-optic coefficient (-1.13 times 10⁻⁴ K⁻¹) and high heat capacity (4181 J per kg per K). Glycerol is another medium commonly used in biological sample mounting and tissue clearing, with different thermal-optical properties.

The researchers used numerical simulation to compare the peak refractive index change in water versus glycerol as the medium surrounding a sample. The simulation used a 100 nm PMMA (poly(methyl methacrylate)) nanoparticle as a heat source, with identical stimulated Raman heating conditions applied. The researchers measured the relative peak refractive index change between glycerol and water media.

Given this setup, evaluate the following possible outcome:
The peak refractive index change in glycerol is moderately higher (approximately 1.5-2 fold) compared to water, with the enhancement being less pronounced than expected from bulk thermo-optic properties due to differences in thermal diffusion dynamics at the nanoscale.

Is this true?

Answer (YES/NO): NO